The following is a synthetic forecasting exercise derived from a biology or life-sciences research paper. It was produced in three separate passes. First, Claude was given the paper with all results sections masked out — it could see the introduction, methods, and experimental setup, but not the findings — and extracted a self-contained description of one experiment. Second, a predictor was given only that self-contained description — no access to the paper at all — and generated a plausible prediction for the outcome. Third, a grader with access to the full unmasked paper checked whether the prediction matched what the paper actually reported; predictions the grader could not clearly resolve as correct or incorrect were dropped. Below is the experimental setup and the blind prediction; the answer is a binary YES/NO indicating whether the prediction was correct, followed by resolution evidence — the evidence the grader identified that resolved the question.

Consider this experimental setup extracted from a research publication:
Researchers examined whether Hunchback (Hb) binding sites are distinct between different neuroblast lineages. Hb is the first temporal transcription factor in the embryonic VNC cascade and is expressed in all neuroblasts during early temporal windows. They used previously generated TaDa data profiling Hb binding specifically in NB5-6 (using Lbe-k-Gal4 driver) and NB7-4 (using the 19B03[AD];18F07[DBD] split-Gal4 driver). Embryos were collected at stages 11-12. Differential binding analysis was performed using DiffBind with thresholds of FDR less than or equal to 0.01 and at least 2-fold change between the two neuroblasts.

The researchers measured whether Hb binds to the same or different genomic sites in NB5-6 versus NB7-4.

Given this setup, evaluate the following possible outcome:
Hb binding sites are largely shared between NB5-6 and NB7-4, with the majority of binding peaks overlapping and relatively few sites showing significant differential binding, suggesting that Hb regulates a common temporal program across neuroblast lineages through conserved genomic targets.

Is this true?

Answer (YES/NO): NO